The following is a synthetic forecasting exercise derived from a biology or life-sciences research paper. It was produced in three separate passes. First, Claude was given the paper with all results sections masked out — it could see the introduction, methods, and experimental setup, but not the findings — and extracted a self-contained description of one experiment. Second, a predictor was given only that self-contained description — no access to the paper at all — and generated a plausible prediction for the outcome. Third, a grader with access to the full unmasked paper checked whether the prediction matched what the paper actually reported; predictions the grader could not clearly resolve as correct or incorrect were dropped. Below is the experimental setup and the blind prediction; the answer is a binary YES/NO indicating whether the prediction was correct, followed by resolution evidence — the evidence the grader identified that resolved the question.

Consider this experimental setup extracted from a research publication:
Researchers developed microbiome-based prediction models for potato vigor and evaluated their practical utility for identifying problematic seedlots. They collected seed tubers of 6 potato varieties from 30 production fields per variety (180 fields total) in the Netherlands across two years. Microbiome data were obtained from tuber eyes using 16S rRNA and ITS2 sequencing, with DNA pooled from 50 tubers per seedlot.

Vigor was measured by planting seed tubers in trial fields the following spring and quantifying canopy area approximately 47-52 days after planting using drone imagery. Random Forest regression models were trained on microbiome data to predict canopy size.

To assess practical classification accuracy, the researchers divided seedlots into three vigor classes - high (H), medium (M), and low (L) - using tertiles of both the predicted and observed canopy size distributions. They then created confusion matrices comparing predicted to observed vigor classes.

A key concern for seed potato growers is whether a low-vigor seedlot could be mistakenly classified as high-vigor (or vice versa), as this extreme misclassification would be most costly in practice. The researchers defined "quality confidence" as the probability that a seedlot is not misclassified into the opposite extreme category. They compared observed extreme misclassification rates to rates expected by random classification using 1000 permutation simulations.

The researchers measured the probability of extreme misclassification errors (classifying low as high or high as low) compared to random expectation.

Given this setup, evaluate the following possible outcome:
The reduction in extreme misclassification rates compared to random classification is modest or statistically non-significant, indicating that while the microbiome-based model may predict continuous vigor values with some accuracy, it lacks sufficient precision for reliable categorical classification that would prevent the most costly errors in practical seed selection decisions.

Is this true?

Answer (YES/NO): NO